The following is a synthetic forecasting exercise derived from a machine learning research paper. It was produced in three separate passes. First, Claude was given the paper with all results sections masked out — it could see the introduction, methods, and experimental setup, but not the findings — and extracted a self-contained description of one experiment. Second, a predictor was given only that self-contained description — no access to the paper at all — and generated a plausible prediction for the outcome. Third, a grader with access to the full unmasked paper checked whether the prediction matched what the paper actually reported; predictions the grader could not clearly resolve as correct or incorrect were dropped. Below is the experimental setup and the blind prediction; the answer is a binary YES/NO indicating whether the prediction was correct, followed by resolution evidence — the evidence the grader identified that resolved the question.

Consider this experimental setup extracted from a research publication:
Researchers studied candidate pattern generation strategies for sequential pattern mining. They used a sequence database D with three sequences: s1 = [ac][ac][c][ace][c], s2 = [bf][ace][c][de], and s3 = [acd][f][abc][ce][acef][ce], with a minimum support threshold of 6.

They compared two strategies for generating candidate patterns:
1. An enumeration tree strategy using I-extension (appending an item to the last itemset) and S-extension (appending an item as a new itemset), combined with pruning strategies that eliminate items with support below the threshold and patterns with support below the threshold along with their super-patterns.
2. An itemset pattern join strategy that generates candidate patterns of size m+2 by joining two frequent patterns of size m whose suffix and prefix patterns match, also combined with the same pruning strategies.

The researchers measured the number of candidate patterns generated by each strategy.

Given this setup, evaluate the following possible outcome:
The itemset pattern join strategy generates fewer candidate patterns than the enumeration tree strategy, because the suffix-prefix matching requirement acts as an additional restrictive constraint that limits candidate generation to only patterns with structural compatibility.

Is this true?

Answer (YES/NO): YES